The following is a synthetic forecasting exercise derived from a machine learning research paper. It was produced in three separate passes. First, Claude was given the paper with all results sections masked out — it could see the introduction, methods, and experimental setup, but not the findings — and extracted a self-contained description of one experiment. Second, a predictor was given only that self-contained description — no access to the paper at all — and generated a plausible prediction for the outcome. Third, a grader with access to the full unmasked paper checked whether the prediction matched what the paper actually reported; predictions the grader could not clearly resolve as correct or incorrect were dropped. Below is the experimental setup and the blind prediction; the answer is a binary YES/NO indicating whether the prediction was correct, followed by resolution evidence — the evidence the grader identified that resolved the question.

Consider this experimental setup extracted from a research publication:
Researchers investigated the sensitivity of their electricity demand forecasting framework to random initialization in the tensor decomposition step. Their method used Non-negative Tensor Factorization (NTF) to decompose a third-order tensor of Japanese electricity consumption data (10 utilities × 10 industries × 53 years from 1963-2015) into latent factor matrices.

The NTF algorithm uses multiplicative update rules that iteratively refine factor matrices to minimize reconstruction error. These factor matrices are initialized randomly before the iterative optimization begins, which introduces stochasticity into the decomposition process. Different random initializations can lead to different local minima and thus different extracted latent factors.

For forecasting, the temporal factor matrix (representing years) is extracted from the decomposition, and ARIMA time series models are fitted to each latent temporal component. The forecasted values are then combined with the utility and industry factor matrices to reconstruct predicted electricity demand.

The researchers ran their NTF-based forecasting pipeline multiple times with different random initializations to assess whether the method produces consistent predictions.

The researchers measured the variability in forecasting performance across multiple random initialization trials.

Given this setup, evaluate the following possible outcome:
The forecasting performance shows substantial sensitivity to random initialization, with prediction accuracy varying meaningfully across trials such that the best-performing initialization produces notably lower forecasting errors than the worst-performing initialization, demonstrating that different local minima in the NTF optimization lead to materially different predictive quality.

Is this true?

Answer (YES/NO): YES